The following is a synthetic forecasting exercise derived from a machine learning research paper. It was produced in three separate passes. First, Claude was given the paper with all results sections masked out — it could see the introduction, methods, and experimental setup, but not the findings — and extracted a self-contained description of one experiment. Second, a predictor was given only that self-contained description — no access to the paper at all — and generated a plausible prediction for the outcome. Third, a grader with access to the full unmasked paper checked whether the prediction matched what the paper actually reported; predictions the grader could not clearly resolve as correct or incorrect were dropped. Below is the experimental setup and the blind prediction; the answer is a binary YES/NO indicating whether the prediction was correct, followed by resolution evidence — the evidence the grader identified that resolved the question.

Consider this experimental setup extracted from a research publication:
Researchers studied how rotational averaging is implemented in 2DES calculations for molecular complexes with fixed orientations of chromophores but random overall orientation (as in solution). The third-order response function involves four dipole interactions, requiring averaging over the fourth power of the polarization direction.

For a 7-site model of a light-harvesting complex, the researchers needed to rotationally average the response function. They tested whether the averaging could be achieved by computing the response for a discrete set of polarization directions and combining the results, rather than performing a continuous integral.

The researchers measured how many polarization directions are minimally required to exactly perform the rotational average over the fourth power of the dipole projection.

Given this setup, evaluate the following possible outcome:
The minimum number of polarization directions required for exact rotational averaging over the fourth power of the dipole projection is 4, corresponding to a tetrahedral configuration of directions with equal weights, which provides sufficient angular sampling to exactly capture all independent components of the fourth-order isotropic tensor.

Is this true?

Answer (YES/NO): NO